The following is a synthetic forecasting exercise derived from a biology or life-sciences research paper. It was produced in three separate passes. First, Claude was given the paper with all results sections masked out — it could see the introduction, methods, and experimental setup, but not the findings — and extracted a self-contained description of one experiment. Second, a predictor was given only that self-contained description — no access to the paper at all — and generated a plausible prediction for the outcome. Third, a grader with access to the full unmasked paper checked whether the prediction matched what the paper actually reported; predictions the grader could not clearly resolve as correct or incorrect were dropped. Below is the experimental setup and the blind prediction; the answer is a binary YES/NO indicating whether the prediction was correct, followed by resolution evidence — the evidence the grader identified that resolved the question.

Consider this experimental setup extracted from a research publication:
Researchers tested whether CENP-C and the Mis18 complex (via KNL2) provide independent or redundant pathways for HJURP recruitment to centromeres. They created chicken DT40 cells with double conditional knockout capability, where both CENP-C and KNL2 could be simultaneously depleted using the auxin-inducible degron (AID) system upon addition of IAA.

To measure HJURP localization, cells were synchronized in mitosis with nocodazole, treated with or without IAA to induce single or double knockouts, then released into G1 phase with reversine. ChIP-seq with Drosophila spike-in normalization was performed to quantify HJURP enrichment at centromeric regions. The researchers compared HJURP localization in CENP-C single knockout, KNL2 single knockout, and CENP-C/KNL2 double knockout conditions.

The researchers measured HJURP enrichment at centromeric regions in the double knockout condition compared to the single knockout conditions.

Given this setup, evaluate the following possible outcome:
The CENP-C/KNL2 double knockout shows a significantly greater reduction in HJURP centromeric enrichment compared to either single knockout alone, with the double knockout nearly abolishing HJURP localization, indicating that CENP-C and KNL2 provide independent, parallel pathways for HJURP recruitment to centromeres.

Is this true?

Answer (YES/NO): YES